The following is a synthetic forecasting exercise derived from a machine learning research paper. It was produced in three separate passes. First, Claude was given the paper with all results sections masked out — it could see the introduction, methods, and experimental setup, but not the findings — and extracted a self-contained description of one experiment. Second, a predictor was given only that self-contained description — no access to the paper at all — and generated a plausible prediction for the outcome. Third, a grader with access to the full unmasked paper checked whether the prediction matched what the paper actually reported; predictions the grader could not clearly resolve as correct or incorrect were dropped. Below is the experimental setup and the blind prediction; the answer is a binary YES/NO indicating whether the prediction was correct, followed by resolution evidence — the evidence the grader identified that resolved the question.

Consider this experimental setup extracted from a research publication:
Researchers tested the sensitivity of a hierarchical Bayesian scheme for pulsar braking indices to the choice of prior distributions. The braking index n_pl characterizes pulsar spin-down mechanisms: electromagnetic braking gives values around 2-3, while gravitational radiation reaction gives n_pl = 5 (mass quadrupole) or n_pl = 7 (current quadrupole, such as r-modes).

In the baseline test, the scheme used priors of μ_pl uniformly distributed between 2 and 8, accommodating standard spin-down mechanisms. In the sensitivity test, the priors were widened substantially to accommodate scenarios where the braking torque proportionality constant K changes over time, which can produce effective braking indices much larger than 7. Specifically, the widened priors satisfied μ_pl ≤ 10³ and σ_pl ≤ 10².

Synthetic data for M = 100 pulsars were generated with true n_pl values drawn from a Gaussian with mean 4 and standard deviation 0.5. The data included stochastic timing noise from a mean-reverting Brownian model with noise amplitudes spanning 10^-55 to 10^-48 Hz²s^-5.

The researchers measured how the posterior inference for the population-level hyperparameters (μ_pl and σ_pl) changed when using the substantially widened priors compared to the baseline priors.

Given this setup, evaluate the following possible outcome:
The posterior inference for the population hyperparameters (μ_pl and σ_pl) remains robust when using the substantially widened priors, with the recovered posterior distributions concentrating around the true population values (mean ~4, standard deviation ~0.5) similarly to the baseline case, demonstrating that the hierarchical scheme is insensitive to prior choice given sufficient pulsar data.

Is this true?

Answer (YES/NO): YES